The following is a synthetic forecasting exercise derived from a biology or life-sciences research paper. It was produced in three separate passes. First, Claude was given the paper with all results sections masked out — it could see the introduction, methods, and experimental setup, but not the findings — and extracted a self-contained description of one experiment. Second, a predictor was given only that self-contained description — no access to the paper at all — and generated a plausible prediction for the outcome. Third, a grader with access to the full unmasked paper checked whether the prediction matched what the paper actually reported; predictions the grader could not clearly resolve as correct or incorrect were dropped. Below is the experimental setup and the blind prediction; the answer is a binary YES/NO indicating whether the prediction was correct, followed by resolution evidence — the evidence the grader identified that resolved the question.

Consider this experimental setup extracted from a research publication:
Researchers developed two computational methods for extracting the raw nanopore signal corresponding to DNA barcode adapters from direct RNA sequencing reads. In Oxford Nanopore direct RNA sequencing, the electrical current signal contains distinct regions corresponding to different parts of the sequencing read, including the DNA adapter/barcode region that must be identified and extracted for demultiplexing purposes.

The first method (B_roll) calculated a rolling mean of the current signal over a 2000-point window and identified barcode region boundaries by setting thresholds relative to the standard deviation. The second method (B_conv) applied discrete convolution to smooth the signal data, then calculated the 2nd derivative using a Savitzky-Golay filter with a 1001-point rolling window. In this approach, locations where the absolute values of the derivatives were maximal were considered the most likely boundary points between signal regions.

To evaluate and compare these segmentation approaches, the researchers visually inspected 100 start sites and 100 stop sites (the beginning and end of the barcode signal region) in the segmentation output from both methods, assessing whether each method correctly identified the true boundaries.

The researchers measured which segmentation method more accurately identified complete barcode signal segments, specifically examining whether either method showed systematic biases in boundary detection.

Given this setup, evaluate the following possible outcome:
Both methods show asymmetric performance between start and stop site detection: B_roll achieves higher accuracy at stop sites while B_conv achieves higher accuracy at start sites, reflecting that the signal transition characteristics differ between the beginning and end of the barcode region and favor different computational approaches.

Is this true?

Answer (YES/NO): NO